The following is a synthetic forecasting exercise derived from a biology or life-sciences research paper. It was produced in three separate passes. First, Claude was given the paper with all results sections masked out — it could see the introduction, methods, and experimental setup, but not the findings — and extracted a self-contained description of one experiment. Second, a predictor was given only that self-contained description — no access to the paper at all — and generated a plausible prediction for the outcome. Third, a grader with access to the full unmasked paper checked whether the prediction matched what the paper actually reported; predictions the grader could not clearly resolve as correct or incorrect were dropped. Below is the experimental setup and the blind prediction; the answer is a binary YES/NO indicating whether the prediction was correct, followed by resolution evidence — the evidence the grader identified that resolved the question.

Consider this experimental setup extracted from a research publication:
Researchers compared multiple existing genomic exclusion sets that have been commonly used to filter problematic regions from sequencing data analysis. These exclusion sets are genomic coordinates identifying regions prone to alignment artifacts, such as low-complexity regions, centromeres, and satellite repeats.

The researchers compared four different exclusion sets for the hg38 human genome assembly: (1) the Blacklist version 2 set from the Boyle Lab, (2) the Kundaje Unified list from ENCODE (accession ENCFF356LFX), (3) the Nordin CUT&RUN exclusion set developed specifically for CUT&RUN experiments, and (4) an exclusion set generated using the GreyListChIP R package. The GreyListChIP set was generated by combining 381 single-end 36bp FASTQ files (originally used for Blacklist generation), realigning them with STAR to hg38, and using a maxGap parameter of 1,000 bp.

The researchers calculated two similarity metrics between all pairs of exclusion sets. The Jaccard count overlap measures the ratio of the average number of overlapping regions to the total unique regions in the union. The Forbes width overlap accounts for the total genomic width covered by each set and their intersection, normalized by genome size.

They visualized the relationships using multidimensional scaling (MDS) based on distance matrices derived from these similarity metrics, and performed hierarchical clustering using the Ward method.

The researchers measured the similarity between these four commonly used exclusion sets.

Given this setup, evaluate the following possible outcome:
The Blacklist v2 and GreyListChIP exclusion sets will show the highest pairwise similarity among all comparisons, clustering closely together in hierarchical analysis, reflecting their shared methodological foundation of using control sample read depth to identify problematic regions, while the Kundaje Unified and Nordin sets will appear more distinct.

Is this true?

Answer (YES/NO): NO